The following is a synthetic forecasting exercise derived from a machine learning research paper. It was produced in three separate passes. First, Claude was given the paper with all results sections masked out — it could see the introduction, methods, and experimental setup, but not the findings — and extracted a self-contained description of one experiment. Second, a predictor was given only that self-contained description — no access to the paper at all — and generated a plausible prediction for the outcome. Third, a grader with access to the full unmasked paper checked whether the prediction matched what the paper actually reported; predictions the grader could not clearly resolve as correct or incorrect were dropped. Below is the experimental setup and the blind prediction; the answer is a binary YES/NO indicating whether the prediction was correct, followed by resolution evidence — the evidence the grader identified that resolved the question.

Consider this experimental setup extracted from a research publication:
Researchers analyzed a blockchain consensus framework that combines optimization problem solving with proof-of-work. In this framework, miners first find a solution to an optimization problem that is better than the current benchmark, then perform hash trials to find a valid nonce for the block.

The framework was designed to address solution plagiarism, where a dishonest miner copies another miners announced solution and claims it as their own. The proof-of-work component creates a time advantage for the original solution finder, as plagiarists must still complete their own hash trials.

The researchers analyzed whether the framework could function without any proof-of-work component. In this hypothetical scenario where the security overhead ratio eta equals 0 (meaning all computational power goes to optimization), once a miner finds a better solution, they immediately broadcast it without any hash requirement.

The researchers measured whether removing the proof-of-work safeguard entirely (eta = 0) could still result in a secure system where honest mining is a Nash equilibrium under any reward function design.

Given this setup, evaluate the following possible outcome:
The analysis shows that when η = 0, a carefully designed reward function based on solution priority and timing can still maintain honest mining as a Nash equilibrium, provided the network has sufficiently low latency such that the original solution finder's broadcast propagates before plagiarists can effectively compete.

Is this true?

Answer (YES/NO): NO